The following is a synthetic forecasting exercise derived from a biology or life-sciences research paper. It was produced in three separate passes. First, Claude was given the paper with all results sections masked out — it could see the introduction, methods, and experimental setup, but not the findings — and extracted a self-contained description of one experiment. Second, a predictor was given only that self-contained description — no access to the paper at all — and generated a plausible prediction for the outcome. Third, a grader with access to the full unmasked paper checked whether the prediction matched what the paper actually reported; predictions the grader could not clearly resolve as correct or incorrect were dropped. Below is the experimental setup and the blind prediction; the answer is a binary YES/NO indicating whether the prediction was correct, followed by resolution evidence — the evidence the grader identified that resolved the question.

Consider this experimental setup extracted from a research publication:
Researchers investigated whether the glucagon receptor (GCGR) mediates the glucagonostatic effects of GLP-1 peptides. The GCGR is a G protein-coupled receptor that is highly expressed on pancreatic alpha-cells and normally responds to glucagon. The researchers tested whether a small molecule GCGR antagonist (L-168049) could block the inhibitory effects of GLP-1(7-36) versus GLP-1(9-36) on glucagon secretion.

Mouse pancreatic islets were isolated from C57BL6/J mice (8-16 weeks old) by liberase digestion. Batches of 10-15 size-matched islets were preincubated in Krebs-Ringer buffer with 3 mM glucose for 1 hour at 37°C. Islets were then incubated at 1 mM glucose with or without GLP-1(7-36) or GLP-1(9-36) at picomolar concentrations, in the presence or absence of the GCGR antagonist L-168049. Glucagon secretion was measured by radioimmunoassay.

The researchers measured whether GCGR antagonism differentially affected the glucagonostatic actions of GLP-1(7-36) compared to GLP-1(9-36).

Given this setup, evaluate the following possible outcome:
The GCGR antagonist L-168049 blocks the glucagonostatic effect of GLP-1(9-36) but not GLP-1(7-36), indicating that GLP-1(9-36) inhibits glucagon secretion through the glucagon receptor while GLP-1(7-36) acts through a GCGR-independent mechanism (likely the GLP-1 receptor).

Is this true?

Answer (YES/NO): YES